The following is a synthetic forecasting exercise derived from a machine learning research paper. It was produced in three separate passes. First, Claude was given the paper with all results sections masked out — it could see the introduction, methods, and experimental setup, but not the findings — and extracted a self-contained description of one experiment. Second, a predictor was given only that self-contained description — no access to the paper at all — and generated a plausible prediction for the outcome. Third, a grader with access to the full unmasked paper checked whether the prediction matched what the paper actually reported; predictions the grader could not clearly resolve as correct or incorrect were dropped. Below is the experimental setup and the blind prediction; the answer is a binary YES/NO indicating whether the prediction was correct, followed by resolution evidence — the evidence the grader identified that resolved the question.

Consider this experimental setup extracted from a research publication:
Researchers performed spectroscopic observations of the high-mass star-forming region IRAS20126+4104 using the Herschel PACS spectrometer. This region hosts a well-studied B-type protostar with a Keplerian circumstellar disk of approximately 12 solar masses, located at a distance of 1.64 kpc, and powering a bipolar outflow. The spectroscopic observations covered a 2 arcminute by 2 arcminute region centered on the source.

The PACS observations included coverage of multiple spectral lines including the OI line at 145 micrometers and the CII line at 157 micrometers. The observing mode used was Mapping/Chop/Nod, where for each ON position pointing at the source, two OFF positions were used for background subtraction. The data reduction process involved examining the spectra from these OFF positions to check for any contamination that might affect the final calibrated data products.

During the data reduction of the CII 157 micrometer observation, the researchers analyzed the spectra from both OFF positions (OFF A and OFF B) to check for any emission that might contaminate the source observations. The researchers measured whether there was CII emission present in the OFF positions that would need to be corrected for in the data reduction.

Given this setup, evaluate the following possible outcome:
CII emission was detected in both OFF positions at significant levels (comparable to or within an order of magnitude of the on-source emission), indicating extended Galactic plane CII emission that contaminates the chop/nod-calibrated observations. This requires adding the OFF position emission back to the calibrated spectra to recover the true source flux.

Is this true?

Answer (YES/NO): YES